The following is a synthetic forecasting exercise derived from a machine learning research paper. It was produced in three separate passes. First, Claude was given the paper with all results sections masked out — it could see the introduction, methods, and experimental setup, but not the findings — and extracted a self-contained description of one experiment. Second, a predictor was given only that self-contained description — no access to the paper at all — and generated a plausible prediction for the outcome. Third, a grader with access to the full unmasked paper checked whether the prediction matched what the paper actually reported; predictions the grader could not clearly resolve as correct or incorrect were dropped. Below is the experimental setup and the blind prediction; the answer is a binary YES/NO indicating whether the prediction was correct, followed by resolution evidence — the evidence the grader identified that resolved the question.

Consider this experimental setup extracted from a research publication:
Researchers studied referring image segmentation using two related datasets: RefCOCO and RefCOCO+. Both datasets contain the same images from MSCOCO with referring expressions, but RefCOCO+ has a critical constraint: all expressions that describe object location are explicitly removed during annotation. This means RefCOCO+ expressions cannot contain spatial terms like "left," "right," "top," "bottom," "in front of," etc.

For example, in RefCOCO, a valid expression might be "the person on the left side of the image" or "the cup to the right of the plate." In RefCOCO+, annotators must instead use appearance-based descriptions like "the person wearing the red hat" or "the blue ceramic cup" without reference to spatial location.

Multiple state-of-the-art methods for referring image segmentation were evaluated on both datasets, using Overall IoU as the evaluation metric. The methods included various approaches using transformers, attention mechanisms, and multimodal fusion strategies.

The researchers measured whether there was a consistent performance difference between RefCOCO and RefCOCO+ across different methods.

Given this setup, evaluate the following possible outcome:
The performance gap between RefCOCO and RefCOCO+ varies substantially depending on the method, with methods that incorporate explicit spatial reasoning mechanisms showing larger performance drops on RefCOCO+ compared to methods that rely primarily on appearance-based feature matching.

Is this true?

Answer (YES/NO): NO